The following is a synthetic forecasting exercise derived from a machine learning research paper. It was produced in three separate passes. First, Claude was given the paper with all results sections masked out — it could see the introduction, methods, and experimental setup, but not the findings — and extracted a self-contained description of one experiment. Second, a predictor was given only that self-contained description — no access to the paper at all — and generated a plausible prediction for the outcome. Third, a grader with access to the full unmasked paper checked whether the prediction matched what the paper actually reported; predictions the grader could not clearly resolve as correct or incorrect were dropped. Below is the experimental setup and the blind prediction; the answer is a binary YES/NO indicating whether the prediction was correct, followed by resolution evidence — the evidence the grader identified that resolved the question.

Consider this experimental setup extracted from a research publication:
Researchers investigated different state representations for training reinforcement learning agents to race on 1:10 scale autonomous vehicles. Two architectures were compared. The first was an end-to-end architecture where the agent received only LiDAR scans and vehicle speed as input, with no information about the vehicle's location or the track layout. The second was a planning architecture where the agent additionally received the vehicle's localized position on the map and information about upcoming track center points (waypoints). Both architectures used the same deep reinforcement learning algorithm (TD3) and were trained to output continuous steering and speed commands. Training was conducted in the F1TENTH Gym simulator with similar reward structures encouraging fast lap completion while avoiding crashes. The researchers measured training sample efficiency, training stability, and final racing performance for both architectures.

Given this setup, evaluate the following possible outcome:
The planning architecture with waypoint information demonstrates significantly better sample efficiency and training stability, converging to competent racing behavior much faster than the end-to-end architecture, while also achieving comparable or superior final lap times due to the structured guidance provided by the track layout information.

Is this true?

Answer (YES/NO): YES